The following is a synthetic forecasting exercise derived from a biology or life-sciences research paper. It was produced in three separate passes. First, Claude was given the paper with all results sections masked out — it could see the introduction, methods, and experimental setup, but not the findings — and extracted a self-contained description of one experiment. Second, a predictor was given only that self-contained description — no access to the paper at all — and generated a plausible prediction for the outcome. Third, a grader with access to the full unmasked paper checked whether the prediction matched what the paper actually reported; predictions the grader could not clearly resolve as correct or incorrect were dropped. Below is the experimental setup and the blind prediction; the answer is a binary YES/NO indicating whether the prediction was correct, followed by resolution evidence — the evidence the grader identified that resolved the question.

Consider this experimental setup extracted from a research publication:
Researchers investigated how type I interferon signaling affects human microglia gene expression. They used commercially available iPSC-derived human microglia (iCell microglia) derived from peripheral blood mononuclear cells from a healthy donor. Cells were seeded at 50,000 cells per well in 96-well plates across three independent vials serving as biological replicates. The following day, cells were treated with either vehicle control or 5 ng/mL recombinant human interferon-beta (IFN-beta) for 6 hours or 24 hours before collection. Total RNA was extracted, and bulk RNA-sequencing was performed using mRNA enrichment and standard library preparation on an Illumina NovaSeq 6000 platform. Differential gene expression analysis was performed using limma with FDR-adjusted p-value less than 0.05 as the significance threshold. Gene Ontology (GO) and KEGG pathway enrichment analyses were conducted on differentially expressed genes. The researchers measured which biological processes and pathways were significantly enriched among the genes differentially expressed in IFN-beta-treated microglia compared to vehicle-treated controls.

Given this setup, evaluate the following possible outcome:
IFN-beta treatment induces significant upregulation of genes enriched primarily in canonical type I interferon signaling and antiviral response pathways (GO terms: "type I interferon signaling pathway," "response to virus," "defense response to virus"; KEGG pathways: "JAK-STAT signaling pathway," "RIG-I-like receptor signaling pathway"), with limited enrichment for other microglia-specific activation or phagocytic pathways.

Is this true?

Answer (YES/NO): NO